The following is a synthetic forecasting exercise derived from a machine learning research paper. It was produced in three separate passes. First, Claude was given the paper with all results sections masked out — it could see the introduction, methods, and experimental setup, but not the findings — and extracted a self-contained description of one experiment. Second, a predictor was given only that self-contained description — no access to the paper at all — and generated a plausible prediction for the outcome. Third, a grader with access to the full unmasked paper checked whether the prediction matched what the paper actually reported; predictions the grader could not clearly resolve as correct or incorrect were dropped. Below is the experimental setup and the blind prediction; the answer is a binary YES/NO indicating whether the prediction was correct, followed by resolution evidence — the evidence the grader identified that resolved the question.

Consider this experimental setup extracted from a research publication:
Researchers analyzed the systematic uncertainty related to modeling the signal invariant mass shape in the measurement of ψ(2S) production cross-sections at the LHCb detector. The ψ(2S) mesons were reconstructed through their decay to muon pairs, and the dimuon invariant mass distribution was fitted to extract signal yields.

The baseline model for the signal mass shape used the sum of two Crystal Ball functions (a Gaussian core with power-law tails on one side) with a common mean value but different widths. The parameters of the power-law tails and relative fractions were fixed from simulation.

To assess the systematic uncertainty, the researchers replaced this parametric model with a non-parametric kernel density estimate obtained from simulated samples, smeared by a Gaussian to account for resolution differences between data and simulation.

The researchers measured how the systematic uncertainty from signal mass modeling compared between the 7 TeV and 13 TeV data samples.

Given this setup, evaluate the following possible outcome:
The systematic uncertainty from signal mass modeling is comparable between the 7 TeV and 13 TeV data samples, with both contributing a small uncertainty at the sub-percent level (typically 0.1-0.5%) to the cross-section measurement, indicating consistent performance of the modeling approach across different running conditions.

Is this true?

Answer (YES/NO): NO